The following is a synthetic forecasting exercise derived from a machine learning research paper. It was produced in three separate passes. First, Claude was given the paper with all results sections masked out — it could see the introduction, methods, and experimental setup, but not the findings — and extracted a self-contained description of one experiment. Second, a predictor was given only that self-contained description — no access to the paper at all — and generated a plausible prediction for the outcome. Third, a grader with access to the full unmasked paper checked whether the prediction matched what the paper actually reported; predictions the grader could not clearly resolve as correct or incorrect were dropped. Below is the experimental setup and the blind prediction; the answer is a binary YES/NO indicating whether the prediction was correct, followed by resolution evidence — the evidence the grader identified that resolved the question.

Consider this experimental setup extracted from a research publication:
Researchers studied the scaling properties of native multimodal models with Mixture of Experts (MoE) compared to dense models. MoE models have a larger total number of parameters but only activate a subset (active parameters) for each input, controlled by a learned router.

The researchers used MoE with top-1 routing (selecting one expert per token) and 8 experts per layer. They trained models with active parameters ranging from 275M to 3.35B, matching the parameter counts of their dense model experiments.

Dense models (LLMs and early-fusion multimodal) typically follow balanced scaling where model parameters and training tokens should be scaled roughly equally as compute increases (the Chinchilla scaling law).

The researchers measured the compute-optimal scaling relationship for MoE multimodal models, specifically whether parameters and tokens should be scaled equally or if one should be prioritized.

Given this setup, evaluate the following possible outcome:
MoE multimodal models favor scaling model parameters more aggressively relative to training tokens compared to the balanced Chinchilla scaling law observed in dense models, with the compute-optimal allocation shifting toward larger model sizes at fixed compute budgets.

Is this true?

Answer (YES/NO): NO